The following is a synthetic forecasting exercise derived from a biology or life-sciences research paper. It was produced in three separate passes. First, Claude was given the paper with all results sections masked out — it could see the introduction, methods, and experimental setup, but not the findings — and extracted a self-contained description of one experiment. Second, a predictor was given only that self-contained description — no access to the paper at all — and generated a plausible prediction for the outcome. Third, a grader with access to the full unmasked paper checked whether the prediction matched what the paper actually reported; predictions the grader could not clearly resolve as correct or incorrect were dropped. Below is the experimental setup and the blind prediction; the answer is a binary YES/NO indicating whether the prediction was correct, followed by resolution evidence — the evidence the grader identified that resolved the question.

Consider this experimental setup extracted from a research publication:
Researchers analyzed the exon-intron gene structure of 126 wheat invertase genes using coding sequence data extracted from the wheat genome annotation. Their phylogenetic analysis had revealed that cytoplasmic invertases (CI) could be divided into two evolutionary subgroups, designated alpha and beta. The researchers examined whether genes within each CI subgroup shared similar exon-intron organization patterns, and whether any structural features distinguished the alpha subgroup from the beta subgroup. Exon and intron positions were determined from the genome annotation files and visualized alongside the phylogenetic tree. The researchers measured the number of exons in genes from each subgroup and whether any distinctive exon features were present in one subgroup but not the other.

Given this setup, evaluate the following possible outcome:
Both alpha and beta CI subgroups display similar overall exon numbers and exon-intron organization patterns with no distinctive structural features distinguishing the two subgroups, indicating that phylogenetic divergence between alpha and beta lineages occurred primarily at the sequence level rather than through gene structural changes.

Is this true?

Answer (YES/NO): NO